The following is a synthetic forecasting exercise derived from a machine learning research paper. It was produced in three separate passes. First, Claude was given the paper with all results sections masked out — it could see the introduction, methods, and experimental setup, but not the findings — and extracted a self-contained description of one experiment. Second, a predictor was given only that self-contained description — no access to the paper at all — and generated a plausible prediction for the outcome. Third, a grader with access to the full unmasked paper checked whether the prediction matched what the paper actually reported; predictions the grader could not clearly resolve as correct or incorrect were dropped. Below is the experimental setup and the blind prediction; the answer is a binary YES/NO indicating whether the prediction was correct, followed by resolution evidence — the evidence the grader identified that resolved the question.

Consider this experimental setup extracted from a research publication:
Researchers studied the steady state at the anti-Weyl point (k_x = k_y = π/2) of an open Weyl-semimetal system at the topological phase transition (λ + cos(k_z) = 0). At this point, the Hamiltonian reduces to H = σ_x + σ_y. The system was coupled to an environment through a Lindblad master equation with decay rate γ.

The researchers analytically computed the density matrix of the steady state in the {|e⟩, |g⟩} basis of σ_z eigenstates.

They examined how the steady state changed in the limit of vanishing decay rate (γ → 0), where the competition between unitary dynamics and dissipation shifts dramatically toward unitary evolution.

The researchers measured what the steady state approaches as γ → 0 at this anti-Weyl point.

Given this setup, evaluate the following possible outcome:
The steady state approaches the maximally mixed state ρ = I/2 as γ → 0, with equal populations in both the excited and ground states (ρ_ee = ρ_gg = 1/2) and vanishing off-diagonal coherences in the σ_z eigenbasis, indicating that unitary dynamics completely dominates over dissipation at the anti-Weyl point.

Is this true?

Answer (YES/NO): YES